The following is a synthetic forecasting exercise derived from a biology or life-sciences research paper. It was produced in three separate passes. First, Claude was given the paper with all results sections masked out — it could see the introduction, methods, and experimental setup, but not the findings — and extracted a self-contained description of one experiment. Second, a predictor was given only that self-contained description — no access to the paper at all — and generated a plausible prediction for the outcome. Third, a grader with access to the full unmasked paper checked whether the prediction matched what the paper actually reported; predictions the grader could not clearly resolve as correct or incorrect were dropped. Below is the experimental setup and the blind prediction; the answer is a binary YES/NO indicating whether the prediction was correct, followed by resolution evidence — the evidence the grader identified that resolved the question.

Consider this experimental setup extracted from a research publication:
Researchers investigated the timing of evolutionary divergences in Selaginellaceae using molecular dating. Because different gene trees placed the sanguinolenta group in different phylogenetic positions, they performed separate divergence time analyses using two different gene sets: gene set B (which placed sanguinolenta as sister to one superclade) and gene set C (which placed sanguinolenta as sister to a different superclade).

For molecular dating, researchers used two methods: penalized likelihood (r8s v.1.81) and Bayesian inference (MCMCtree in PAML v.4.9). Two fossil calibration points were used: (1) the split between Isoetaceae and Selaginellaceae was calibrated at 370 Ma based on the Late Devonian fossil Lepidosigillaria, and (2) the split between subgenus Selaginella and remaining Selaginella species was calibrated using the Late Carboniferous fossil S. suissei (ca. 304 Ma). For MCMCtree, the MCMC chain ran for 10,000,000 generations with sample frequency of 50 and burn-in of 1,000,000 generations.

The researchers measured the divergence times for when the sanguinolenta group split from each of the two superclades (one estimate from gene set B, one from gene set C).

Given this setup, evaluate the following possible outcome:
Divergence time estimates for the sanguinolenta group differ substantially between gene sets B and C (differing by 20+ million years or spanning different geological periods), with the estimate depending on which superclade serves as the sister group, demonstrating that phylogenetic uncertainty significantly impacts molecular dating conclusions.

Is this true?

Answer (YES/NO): NO